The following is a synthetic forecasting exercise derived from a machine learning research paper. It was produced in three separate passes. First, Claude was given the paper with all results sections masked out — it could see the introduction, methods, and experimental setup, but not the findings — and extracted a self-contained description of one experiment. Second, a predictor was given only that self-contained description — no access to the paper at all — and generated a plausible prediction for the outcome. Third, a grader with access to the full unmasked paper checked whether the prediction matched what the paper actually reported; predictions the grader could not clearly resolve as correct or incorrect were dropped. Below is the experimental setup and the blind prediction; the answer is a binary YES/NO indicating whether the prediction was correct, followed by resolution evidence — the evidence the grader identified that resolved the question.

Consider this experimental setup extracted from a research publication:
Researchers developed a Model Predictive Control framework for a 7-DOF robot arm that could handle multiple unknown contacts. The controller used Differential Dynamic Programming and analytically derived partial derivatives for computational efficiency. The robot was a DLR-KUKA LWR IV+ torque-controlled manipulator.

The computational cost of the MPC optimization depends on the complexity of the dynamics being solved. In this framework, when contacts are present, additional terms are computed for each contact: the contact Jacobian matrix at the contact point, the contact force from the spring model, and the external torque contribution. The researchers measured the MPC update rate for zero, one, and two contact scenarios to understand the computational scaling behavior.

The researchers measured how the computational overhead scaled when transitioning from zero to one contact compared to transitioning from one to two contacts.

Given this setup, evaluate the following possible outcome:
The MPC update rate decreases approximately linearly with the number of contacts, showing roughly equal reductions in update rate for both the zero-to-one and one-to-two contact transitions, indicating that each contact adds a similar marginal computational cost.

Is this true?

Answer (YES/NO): NO